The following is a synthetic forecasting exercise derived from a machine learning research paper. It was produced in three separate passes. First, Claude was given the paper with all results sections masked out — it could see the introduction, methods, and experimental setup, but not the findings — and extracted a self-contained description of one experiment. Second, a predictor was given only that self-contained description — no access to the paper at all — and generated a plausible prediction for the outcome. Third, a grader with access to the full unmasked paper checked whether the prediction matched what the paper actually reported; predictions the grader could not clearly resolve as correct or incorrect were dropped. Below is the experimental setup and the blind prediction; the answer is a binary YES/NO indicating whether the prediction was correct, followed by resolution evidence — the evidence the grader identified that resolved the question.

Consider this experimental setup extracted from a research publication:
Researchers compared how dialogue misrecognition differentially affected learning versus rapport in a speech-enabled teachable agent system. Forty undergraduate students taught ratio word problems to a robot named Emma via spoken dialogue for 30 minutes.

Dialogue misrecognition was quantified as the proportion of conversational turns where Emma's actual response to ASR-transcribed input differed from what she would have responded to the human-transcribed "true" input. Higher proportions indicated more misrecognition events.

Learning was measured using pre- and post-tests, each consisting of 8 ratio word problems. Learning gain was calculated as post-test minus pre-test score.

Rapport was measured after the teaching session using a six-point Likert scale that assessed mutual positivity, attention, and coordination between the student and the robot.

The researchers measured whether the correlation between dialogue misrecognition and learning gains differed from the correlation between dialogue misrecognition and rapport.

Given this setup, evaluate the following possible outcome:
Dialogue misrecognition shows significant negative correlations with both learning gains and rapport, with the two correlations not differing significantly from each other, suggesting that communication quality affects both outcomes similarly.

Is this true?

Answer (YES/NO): NO